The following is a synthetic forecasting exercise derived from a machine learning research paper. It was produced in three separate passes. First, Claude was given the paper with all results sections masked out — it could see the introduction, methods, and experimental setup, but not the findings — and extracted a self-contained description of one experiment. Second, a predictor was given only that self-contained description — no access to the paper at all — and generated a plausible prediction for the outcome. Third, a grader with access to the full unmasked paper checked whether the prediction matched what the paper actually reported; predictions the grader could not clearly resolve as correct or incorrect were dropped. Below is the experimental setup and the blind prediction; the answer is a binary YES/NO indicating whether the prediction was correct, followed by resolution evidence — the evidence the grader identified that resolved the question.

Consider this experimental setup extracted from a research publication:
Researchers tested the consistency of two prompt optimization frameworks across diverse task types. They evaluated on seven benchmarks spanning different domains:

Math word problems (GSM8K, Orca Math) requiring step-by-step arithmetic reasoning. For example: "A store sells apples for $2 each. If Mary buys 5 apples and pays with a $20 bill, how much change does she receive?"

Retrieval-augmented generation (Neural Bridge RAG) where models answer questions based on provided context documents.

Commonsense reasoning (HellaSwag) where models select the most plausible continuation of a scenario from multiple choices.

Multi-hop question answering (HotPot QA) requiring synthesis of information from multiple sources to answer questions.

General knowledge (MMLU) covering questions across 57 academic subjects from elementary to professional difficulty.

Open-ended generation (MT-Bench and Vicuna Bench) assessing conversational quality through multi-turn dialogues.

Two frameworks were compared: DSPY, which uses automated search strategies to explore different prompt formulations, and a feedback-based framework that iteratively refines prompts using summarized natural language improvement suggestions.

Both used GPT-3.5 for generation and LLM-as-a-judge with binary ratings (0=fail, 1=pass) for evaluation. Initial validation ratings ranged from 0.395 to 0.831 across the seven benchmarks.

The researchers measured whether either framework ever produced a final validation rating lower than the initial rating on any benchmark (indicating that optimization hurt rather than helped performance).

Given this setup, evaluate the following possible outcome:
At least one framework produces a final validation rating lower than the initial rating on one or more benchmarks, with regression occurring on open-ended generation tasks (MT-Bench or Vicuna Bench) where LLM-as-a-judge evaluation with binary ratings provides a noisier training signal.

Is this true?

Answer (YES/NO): NO